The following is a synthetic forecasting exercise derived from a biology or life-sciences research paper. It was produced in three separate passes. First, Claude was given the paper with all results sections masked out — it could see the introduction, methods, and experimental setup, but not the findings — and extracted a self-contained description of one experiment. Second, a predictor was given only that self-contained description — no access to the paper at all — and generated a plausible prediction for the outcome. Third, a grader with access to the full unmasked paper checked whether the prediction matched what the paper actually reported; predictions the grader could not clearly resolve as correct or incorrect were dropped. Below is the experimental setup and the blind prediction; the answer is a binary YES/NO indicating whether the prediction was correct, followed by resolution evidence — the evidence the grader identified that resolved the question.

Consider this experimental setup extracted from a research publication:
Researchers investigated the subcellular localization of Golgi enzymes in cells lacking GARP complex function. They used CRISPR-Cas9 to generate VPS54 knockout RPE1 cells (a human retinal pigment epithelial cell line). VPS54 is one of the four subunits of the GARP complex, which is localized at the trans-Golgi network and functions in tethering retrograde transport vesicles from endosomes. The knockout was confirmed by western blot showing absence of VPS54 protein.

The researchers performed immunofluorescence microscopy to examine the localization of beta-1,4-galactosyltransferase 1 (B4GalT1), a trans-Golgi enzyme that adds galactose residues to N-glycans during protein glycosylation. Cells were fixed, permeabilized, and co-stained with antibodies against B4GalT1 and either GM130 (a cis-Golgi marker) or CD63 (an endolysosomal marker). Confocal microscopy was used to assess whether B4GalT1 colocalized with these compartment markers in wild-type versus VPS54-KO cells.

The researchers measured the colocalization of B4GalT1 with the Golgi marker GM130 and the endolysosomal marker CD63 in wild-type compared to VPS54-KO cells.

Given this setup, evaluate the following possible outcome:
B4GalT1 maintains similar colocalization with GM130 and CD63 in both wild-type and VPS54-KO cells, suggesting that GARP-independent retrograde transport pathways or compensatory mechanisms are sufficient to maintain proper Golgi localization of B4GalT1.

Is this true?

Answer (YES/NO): NO